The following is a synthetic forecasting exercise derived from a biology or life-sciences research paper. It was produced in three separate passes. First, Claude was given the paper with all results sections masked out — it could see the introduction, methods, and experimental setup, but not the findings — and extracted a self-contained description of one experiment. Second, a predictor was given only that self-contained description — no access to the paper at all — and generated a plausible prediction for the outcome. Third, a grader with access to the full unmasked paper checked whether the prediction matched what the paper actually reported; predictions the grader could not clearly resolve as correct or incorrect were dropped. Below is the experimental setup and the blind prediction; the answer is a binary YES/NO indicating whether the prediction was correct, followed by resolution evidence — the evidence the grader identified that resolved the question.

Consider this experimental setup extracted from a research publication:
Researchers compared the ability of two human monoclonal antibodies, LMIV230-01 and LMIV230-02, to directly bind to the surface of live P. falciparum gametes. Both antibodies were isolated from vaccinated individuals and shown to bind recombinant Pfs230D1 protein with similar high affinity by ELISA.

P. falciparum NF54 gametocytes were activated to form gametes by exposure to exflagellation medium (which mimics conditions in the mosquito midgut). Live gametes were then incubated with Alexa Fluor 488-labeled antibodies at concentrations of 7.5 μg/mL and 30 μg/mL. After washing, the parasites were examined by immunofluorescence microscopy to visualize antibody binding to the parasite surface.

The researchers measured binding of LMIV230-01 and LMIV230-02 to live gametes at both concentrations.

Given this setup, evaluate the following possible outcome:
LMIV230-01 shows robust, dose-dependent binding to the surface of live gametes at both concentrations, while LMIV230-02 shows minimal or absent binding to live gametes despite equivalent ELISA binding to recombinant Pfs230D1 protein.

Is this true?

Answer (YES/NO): NO